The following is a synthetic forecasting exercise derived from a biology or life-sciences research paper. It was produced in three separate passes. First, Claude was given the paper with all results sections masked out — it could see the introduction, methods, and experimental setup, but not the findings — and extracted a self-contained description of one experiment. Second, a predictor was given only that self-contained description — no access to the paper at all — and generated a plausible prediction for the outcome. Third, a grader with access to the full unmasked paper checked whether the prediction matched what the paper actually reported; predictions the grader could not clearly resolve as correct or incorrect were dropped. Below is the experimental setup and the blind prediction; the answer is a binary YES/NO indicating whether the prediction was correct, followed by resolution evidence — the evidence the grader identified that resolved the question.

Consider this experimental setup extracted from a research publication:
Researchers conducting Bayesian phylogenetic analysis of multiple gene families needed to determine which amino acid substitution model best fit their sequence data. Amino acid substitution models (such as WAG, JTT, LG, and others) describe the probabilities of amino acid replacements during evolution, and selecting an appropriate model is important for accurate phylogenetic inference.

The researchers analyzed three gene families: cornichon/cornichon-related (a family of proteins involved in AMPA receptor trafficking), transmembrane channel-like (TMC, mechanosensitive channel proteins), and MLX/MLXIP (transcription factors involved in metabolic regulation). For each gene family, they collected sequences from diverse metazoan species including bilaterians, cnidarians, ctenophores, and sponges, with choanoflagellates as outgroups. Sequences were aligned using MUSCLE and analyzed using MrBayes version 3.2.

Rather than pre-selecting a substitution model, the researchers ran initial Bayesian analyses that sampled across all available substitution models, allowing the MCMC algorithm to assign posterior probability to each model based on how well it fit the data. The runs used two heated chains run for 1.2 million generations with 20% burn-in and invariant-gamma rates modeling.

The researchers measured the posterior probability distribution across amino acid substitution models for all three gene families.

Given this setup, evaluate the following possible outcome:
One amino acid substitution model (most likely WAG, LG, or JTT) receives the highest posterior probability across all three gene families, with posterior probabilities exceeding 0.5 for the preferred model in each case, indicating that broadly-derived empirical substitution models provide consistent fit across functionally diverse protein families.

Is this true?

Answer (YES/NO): YES